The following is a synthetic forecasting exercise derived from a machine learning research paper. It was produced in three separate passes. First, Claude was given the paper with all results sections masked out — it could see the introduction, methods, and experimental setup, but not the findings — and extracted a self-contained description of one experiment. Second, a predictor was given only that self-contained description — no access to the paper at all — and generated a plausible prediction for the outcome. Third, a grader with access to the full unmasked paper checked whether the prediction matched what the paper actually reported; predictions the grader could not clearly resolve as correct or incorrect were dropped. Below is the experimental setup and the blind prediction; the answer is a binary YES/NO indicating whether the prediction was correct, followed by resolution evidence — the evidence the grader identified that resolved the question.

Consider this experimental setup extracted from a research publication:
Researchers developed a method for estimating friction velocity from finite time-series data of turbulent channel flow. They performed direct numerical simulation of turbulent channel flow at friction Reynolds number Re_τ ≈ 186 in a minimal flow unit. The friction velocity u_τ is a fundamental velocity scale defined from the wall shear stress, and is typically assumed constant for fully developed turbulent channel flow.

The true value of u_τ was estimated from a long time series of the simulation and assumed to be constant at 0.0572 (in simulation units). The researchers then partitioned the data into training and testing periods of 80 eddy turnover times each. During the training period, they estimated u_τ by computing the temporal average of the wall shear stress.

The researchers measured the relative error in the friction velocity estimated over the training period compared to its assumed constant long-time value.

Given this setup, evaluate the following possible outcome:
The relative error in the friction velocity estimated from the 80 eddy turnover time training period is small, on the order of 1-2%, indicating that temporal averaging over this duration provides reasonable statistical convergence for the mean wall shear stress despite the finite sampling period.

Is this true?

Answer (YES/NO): NO